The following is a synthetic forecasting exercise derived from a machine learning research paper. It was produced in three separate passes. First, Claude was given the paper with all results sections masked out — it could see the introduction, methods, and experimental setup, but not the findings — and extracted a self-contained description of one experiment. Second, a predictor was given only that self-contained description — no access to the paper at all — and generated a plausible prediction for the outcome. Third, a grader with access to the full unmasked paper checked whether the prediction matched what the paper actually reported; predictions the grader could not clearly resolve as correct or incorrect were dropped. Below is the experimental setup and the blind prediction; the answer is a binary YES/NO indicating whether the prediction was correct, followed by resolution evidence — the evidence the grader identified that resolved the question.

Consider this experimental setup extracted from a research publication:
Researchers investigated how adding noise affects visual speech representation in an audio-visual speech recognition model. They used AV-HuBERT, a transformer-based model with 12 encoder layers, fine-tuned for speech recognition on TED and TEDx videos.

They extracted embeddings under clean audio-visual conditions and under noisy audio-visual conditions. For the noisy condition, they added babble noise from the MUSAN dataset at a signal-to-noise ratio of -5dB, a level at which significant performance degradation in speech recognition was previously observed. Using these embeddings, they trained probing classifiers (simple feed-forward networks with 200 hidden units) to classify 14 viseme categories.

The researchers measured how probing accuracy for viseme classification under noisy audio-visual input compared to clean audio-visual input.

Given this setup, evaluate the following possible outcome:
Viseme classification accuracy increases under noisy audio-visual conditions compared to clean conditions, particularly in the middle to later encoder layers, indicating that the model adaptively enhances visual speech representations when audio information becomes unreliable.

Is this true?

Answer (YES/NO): NO